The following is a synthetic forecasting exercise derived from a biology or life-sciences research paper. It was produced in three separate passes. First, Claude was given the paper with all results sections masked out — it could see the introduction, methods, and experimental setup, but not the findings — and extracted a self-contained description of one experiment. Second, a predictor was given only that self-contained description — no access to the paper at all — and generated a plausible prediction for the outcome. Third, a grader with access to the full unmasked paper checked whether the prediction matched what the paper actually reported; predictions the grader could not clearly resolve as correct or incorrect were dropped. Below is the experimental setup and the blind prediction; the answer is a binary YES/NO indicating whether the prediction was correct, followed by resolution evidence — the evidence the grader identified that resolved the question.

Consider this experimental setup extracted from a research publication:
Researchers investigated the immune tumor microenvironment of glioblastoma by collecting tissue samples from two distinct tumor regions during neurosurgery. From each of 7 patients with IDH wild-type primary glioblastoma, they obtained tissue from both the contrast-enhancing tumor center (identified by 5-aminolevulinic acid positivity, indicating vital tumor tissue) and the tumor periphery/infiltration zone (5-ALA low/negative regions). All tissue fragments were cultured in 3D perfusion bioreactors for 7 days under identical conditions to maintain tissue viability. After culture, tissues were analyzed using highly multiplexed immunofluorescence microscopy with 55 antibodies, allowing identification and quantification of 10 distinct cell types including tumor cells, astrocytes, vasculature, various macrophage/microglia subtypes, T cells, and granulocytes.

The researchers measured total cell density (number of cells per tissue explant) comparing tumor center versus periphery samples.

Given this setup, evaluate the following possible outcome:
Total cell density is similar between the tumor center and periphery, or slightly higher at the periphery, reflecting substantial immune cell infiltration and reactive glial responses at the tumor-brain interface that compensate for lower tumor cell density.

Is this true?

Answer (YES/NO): NO